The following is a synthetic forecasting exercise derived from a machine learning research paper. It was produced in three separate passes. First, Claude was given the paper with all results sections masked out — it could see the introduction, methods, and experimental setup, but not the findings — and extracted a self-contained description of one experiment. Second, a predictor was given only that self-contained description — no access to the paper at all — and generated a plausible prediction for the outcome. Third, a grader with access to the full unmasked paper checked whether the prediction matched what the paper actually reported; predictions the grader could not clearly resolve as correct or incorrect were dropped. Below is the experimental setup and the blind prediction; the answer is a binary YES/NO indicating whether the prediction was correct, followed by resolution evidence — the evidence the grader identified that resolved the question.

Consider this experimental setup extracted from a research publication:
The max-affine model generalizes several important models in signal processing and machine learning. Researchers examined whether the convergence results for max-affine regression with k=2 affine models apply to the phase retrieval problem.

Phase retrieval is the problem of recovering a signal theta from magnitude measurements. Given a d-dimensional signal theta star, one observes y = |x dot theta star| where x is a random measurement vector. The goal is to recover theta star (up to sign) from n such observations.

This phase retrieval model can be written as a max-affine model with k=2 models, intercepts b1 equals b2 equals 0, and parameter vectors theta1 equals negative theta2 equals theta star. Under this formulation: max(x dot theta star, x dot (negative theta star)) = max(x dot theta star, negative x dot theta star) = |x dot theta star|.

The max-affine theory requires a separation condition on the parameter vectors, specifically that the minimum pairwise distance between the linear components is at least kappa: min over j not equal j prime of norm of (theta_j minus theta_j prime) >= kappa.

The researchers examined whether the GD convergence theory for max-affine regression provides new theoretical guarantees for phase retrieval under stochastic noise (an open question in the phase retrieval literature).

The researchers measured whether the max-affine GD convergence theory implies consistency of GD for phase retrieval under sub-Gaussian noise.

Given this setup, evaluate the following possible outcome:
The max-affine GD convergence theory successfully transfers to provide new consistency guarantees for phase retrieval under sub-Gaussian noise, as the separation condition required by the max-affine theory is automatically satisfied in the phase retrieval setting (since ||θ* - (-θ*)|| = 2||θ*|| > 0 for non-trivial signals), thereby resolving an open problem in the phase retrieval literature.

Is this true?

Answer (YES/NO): YES